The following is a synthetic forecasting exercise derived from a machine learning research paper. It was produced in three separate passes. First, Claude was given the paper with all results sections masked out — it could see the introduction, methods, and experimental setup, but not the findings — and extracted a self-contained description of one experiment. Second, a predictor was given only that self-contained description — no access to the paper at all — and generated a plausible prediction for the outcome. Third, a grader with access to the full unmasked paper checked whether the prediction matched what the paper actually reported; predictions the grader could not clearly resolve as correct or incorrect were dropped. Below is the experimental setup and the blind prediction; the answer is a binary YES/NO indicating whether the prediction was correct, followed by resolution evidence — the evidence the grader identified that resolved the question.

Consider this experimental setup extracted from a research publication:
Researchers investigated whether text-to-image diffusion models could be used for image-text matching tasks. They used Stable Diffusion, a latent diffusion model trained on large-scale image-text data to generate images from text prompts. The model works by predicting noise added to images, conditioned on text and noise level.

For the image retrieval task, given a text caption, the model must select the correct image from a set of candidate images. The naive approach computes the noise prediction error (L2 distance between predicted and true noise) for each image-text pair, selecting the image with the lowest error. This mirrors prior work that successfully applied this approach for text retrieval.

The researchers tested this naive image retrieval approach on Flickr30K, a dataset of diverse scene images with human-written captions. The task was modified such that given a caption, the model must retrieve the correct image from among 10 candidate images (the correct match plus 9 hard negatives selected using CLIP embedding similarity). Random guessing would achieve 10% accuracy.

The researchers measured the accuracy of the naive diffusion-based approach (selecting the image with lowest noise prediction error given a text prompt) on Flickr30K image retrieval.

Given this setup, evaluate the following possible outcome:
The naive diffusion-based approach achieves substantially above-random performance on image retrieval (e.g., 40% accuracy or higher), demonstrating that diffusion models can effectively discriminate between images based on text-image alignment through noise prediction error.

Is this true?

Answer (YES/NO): NO